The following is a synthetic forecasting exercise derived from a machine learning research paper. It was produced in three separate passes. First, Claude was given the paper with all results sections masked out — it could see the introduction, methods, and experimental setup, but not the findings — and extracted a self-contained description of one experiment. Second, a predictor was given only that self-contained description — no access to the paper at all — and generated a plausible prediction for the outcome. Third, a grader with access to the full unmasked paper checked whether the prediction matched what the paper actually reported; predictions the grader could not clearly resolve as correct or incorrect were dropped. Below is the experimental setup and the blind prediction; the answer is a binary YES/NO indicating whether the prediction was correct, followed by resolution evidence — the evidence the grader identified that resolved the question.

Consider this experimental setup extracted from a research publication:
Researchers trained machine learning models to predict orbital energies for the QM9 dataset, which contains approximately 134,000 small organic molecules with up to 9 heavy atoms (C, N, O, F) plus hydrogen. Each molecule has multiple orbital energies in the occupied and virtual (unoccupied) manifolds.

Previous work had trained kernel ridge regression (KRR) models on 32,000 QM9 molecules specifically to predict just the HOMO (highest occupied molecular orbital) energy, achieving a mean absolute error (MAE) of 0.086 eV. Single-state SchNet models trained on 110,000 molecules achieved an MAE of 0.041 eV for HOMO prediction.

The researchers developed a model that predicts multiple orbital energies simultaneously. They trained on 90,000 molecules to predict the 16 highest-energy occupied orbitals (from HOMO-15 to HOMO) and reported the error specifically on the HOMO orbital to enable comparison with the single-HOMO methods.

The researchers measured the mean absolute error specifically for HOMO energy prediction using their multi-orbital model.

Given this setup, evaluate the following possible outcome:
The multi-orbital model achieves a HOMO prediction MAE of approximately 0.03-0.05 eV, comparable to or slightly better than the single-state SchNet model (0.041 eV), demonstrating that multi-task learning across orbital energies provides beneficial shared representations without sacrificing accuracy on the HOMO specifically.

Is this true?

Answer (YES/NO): NO